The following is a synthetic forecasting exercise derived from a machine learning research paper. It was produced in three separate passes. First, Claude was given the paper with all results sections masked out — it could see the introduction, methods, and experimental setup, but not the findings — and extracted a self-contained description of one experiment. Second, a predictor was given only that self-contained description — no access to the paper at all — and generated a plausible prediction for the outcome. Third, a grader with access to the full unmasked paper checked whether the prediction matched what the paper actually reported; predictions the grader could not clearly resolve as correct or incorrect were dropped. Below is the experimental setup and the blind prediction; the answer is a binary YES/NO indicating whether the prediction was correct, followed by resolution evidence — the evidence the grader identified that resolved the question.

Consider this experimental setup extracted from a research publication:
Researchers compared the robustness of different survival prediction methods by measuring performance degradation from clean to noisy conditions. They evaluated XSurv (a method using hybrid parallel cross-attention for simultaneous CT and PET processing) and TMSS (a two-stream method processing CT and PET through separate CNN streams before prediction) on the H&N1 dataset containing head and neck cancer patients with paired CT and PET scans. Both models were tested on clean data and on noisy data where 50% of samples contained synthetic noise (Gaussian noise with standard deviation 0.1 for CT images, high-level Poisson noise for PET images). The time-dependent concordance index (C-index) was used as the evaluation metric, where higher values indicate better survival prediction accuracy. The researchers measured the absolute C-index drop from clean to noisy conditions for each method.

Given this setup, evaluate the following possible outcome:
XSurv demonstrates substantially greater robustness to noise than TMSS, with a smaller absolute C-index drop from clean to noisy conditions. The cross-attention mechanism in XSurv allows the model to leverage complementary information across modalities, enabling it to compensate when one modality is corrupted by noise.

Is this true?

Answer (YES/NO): NO